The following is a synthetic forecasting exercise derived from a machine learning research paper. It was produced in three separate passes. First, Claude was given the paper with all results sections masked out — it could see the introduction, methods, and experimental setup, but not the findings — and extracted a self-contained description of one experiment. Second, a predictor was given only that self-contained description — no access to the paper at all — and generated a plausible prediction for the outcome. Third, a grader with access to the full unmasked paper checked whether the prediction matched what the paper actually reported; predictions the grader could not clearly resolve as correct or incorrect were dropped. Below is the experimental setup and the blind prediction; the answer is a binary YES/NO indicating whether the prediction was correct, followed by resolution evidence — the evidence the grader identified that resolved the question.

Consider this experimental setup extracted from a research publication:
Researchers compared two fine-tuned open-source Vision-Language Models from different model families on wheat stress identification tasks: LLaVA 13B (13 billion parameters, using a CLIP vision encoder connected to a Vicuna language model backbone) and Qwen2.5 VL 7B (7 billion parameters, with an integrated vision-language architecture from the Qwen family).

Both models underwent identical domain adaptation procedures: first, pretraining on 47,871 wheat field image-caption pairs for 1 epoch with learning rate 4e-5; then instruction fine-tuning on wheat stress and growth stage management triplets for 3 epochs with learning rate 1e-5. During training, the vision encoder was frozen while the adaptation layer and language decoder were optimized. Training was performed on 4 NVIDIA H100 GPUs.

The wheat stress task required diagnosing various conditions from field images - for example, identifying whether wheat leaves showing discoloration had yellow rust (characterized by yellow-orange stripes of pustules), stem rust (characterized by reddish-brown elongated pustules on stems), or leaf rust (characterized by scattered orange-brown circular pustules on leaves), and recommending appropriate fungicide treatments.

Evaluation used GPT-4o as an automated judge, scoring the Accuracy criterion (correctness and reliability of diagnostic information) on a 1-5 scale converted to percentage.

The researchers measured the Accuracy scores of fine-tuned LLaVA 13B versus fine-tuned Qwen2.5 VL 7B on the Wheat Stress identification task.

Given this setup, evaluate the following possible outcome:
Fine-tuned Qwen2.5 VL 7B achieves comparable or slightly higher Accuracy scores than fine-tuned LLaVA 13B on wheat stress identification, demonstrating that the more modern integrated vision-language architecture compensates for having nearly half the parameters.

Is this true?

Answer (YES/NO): YES